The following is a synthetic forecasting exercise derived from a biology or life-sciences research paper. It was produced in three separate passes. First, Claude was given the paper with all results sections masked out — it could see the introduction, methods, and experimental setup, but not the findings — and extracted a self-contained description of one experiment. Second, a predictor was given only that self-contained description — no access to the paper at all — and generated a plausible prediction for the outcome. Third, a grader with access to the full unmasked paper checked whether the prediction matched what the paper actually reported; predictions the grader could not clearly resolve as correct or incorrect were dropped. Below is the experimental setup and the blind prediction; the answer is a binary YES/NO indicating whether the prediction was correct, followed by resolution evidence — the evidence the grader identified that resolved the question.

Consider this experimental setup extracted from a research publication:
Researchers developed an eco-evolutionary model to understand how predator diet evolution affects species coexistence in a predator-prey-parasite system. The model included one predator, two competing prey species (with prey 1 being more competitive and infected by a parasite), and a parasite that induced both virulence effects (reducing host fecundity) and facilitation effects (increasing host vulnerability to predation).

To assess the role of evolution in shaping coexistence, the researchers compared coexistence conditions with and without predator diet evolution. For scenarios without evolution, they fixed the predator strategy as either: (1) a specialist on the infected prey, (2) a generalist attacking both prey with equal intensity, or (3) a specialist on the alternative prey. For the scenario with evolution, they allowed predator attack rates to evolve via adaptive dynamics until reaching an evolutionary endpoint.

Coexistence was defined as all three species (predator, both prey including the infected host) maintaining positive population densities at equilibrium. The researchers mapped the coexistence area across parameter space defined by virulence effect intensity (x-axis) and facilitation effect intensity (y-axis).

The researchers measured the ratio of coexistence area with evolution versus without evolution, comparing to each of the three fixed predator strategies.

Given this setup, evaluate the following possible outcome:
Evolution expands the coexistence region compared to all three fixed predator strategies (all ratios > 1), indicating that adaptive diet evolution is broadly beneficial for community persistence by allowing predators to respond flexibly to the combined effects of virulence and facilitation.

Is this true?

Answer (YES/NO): YES